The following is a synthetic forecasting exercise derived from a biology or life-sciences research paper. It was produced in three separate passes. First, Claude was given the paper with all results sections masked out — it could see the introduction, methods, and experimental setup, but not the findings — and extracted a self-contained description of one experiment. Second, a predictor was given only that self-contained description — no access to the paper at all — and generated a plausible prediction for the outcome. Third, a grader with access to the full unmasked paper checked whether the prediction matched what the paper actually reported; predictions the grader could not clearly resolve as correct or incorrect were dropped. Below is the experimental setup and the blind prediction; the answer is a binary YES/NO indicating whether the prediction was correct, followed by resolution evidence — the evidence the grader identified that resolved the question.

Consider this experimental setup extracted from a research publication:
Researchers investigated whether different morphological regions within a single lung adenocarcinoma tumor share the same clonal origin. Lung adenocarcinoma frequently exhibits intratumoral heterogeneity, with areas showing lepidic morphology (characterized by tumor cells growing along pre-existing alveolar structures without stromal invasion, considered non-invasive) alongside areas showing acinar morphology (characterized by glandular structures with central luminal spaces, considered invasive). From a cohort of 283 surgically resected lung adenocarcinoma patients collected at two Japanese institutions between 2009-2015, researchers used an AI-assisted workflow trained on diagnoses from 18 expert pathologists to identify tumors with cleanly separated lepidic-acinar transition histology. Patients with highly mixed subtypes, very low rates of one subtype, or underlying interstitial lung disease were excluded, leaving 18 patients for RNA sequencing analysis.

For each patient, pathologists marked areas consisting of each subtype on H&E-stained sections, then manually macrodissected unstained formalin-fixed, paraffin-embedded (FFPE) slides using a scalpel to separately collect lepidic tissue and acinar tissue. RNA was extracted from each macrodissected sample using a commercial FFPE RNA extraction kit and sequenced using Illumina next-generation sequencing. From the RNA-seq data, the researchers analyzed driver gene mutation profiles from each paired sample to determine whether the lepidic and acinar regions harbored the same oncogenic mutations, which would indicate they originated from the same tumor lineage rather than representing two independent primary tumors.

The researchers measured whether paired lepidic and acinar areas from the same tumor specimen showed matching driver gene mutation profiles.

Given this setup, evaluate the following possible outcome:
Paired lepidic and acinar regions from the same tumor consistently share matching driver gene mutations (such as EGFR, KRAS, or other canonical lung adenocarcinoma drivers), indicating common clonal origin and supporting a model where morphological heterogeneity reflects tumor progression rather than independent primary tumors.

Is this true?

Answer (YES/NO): YES